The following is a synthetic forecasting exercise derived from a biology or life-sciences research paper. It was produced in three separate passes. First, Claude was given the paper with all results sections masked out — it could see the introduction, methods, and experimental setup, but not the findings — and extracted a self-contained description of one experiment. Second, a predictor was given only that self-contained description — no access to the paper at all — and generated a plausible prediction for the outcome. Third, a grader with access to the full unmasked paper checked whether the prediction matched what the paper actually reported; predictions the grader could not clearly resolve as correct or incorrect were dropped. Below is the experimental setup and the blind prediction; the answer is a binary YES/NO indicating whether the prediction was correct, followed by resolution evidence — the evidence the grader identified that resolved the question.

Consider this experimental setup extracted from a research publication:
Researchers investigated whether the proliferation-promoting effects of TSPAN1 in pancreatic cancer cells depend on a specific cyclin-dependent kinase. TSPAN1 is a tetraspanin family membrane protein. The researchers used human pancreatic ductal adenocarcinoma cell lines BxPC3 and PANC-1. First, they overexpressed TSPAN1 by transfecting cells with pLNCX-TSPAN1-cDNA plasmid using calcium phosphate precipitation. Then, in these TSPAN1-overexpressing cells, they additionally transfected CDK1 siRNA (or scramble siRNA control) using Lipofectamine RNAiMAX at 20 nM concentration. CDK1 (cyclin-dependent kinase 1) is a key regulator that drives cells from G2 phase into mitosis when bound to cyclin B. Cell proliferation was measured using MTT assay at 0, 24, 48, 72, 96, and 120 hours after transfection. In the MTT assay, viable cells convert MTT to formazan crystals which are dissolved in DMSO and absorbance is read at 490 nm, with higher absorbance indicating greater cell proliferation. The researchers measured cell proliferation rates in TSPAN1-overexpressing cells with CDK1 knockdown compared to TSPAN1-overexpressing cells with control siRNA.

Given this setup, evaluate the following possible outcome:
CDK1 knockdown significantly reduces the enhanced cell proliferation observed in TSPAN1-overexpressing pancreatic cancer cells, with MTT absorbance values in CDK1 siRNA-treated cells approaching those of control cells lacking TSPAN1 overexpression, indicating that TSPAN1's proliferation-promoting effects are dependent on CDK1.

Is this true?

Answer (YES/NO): YES